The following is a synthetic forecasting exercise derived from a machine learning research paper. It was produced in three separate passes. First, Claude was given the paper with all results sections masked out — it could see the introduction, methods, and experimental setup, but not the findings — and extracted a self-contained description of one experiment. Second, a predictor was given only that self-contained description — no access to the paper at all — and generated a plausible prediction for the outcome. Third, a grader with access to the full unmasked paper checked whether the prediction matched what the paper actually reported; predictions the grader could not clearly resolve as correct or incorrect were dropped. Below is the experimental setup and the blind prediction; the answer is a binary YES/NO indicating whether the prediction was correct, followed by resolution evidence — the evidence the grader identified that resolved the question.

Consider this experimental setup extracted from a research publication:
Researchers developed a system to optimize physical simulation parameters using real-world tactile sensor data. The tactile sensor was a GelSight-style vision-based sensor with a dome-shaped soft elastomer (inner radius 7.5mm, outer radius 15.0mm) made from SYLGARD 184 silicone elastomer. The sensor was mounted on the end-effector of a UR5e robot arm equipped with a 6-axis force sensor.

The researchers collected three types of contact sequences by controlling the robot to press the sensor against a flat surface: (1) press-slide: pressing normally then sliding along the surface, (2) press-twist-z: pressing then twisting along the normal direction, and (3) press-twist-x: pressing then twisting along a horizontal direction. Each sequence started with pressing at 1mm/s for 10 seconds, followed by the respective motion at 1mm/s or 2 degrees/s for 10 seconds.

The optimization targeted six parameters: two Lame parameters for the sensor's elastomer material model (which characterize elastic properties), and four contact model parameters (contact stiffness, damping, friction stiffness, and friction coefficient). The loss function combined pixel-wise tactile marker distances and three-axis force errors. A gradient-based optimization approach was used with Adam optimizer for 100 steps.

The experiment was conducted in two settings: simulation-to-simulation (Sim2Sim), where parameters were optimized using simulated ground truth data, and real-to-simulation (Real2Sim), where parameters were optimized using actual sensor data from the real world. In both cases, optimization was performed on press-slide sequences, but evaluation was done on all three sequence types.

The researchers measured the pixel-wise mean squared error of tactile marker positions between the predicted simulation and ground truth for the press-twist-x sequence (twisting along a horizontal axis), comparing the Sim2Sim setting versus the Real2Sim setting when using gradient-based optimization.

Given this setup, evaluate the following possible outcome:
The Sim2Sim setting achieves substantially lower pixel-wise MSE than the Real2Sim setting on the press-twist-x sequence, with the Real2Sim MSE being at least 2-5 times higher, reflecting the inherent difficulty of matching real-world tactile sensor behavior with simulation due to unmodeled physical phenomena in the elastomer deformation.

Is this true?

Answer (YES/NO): YES